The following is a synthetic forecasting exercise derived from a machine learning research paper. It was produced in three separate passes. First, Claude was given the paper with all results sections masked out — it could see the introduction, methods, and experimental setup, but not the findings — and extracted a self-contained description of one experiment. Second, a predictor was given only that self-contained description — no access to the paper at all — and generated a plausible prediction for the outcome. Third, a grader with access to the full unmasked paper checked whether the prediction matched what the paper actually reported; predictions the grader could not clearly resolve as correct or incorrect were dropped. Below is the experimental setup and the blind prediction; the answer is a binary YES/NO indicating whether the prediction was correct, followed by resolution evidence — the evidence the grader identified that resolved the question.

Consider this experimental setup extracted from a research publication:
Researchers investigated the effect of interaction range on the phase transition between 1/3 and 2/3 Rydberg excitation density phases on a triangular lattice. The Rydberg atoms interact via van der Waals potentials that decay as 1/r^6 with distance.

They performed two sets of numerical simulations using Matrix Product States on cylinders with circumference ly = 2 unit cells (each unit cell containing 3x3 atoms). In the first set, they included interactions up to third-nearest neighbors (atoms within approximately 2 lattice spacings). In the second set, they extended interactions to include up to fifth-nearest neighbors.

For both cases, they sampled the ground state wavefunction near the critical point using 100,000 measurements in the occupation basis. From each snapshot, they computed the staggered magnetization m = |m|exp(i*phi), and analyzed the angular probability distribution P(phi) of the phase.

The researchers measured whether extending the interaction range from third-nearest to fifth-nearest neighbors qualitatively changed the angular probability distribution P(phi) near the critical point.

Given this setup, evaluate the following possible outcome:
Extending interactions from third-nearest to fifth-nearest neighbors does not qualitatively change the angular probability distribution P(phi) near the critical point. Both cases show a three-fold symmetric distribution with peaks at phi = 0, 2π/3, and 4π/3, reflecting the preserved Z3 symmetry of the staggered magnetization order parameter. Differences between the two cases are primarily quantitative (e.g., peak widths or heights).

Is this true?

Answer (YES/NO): NO